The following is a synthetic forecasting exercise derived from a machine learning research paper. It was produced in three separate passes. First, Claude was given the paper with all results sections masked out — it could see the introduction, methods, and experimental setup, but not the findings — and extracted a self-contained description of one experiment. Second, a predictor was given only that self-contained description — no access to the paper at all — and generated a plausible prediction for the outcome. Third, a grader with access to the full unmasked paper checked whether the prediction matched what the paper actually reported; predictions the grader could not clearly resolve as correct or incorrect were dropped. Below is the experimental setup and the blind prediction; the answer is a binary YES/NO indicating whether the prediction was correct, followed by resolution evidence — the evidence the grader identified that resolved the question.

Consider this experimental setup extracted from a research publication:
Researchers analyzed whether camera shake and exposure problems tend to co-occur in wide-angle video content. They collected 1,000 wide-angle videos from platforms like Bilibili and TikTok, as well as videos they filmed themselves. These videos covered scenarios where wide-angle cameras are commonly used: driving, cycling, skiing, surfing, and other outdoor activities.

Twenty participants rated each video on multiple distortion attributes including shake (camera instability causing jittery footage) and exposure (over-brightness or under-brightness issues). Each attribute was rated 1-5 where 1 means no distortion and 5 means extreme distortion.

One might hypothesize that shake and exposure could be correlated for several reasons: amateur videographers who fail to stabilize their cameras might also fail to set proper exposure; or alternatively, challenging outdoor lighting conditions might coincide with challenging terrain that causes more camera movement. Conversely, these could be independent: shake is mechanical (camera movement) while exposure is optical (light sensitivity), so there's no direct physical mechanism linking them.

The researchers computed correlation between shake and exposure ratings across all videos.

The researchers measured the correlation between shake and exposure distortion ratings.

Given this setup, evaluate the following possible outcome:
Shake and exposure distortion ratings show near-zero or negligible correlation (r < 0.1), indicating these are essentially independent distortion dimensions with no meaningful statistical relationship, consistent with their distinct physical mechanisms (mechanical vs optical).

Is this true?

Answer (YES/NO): YES